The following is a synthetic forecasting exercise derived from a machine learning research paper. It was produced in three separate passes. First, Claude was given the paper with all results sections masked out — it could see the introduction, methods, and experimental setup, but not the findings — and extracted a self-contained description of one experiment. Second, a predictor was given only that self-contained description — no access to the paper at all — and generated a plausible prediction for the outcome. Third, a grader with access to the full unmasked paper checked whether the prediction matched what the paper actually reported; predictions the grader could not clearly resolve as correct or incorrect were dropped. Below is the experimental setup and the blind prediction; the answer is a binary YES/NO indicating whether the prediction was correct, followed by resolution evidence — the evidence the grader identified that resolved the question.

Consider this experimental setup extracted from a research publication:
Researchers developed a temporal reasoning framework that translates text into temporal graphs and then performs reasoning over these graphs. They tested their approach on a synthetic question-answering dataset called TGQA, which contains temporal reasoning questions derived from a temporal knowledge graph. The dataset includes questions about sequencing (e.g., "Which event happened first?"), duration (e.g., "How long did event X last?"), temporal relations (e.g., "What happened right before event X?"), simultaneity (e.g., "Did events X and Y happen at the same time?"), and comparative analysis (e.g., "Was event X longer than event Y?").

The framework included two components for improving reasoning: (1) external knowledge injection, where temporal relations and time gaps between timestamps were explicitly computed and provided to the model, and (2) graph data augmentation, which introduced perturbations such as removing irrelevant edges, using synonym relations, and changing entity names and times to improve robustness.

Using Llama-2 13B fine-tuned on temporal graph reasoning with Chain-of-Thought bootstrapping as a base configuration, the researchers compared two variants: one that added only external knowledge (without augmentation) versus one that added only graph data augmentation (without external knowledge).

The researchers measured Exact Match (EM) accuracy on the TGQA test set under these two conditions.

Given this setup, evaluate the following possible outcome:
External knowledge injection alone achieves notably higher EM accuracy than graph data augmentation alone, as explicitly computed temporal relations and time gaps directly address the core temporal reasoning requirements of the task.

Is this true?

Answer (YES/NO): NO